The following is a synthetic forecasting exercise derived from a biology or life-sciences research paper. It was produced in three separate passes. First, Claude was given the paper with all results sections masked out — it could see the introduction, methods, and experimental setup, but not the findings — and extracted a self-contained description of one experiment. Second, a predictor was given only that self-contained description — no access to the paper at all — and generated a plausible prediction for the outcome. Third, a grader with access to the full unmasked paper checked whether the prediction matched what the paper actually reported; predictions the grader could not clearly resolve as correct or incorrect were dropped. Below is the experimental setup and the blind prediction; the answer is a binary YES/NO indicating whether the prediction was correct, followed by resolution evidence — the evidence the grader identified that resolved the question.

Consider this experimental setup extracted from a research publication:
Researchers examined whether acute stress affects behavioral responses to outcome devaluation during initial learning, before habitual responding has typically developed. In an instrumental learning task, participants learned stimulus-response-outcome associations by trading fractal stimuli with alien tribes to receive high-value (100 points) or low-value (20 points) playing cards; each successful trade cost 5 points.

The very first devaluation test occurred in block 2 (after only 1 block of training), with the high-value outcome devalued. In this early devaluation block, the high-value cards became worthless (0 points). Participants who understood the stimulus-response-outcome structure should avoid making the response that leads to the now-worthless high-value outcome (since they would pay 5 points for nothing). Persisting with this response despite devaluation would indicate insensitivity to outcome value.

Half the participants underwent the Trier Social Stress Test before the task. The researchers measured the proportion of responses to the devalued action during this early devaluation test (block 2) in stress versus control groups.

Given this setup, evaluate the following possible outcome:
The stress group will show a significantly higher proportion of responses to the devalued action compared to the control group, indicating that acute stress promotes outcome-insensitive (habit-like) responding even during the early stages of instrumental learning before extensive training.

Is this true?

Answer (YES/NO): NO